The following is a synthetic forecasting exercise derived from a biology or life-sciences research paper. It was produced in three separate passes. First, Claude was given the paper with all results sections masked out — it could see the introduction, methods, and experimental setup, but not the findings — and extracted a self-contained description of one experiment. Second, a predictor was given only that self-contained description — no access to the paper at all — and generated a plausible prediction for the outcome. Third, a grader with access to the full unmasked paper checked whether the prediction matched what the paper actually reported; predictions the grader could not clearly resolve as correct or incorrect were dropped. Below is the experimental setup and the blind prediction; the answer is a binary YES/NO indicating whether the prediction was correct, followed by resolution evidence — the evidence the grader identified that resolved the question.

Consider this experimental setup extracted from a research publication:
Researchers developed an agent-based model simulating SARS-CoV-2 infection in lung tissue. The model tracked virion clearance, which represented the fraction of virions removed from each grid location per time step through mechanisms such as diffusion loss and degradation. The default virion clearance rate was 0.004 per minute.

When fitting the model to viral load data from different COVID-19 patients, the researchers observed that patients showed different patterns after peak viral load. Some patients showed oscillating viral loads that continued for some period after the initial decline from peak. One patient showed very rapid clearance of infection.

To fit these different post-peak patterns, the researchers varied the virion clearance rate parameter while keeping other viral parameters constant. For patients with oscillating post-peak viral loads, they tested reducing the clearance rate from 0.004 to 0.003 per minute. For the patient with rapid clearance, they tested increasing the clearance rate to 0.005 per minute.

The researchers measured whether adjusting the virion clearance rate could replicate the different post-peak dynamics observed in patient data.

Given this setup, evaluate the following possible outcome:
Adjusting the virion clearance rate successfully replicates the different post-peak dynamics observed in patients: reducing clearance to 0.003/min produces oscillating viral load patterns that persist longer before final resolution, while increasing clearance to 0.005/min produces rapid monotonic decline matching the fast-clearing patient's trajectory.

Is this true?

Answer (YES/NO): YES